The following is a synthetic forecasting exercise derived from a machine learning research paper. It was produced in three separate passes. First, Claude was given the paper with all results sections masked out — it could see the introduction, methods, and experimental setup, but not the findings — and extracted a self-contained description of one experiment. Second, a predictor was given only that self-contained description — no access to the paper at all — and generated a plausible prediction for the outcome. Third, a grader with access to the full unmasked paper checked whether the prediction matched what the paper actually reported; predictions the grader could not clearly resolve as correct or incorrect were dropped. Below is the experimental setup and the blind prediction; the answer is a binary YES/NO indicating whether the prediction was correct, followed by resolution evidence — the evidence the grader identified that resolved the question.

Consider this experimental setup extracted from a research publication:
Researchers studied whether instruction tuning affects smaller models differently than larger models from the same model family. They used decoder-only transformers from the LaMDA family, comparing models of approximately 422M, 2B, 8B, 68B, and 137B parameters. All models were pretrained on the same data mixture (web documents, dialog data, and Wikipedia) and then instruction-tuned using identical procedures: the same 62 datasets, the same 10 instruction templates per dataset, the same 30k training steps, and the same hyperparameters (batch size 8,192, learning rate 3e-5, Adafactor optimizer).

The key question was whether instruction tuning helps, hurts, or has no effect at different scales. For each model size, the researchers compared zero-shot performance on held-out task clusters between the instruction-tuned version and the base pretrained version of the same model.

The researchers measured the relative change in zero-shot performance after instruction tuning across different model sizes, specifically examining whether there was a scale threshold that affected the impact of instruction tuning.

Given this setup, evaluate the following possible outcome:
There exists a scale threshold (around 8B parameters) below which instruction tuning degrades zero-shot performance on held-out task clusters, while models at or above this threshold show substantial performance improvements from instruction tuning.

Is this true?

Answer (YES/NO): NO